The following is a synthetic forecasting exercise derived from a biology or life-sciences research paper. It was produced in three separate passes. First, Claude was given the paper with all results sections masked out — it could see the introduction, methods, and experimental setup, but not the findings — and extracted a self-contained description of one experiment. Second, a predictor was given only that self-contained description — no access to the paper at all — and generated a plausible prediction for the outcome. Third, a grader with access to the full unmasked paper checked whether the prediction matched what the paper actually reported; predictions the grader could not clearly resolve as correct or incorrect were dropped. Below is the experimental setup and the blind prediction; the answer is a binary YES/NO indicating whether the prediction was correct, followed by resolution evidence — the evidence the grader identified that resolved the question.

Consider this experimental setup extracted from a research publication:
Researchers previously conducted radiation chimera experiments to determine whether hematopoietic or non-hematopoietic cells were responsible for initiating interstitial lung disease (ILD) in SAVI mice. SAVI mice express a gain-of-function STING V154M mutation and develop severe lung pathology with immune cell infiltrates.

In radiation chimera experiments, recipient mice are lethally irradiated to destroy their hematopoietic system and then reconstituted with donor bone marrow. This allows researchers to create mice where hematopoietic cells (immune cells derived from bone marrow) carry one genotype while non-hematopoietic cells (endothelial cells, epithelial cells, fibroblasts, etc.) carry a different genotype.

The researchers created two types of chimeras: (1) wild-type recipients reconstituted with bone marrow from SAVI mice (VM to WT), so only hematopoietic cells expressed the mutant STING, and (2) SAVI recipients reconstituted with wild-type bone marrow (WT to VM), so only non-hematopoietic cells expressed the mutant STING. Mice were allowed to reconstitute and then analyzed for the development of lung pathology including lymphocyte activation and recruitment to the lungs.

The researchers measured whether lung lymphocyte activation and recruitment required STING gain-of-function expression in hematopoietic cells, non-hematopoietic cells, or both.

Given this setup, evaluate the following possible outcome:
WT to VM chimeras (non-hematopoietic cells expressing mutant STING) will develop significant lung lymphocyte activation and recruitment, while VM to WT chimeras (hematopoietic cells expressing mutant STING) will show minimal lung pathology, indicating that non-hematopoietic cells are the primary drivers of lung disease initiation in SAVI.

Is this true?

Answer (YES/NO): YES